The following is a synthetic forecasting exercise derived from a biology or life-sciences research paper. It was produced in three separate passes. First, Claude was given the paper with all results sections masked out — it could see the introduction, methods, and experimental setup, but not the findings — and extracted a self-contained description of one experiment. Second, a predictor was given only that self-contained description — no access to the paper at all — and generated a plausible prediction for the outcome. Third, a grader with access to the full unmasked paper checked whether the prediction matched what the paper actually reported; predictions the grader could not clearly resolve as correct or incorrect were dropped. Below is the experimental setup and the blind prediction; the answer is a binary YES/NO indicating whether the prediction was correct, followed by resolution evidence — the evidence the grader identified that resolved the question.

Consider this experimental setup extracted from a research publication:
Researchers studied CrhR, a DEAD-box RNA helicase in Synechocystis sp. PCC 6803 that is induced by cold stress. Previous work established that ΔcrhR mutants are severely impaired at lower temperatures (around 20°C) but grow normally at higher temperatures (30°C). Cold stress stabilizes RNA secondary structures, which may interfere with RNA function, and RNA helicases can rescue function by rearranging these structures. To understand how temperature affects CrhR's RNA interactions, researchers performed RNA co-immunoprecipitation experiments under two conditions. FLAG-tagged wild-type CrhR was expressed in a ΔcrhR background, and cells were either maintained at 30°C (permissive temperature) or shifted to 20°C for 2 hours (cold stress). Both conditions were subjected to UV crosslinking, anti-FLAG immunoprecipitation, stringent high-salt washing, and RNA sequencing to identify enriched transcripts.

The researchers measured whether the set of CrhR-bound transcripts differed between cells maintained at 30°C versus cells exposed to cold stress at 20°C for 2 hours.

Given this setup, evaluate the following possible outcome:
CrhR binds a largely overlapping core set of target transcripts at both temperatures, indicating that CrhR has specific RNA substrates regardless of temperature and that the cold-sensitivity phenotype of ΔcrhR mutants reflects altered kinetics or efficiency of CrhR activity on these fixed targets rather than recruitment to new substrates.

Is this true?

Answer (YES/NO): NO